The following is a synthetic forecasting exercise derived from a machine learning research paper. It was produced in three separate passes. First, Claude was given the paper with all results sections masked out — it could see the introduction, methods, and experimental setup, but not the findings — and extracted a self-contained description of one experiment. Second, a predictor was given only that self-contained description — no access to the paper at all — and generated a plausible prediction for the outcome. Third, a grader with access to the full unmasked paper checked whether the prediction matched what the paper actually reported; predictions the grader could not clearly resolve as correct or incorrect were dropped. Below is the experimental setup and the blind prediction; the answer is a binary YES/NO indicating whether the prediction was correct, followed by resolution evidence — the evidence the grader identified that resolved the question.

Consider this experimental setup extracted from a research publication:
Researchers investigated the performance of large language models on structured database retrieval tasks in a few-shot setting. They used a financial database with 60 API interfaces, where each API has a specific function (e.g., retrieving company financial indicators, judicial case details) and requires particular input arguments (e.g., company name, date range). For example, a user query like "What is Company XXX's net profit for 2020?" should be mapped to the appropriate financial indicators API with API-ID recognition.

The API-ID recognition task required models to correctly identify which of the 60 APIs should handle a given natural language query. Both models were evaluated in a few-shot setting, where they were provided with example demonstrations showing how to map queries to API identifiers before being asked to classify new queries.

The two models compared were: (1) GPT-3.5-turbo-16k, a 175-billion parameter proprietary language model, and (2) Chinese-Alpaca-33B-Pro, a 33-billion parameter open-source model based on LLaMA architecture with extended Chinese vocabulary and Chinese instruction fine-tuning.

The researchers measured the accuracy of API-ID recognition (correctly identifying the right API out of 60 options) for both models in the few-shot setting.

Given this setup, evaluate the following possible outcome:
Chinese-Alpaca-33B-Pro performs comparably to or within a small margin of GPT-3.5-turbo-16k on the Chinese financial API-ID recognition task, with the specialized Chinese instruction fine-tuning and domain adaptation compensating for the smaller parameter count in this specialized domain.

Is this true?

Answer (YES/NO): NO